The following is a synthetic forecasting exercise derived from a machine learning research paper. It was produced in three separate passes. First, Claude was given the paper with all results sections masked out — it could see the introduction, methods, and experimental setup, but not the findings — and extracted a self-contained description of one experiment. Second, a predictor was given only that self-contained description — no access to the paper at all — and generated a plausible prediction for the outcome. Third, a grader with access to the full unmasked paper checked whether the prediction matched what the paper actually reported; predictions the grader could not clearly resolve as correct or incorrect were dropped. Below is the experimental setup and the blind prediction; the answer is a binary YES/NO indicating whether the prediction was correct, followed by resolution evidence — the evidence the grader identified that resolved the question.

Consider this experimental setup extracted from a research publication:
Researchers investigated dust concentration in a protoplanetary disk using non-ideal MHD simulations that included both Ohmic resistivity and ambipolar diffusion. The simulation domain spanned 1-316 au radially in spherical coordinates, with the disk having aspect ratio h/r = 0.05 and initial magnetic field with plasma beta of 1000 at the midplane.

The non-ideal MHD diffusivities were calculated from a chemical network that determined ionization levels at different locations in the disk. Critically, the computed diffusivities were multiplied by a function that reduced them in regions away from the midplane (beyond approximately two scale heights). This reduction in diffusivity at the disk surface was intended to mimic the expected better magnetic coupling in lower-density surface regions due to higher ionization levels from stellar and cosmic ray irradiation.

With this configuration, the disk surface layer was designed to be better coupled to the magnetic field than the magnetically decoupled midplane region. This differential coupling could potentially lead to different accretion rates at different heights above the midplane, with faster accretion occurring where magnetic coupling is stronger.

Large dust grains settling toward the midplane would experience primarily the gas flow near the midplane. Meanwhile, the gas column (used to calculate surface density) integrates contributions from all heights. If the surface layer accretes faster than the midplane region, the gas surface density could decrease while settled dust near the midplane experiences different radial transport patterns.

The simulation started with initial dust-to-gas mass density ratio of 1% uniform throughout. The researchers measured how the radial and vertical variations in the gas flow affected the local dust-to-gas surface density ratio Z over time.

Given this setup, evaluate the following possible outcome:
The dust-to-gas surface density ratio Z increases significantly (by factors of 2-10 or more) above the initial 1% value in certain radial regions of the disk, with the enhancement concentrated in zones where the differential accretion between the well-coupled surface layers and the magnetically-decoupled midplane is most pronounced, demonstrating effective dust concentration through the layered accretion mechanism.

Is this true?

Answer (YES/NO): YES